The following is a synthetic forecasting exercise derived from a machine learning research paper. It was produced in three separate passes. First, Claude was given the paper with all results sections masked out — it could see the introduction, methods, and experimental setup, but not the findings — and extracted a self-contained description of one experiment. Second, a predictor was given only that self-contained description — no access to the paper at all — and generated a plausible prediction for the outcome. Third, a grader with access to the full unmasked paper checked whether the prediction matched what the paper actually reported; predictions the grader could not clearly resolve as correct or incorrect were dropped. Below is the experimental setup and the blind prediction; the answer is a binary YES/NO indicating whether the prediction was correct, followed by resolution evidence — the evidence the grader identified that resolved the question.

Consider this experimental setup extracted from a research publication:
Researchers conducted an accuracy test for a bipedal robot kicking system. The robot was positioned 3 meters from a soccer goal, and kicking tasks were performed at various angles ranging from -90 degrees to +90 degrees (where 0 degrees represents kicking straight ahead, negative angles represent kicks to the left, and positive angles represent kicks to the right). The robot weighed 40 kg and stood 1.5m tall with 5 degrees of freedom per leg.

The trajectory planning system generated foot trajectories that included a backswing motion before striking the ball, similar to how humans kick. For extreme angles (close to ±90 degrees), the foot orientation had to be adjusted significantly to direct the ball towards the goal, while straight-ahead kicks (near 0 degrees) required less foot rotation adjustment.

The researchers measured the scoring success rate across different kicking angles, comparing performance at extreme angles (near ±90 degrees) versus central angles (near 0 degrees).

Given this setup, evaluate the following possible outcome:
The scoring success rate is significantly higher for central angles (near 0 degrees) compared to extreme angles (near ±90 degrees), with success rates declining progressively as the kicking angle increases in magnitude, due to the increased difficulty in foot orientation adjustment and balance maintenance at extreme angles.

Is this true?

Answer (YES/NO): NO